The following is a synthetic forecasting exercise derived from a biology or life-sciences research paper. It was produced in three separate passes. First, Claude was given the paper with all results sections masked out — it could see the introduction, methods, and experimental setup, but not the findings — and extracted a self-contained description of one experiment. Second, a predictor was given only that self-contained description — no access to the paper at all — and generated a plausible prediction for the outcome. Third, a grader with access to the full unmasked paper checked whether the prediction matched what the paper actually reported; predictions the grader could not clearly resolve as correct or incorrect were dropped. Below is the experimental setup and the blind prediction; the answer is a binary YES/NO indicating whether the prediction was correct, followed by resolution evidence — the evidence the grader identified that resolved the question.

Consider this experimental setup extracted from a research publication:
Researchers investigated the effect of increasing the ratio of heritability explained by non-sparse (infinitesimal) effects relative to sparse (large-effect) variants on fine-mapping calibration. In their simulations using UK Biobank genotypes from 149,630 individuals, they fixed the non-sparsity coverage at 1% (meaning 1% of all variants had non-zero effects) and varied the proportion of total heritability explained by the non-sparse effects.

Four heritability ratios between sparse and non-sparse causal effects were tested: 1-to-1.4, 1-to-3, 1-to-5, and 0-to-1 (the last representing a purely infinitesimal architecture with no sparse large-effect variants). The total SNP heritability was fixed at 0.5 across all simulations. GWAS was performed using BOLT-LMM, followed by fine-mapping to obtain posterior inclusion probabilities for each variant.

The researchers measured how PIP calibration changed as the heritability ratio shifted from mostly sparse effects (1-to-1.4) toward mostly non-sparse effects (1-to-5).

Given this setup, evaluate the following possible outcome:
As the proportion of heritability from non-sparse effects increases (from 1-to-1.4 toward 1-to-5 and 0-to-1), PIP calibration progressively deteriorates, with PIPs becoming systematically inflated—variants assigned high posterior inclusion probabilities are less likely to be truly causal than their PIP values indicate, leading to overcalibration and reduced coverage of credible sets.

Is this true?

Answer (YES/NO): NO